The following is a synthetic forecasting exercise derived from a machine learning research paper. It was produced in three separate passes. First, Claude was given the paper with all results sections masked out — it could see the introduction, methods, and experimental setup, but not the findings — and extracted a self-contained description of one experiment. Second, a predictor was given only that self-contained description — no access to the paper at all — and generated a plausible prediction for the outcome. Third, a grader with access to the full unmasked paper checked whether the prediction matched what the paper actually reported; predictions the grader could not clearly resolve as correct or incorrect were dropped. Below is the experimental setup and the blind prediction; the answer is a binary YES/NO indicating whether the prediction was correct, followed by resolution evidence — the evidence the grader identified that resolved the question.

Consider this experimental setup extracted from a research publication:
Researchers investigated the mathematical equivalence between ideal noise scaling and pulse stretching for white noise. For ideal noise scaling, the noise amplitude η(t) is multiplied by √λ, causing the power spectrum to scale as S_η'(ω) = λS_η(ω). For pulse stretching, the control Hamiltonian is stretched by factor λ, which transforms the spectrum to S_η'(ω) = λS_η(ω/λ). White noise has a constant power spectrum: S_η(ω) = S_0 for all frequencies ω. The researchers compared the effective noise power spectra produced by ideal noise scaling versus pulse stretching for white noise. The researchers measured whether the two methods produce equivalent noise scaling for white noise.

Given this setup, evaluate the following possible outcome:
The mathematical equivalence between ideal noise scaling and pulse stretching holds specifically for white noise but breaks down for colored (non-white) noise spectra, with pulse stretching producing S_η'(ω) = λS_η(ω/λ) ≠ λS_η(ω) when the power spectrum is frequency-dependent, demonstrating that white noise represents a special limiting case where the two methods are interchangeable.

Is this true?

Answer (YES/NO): YES